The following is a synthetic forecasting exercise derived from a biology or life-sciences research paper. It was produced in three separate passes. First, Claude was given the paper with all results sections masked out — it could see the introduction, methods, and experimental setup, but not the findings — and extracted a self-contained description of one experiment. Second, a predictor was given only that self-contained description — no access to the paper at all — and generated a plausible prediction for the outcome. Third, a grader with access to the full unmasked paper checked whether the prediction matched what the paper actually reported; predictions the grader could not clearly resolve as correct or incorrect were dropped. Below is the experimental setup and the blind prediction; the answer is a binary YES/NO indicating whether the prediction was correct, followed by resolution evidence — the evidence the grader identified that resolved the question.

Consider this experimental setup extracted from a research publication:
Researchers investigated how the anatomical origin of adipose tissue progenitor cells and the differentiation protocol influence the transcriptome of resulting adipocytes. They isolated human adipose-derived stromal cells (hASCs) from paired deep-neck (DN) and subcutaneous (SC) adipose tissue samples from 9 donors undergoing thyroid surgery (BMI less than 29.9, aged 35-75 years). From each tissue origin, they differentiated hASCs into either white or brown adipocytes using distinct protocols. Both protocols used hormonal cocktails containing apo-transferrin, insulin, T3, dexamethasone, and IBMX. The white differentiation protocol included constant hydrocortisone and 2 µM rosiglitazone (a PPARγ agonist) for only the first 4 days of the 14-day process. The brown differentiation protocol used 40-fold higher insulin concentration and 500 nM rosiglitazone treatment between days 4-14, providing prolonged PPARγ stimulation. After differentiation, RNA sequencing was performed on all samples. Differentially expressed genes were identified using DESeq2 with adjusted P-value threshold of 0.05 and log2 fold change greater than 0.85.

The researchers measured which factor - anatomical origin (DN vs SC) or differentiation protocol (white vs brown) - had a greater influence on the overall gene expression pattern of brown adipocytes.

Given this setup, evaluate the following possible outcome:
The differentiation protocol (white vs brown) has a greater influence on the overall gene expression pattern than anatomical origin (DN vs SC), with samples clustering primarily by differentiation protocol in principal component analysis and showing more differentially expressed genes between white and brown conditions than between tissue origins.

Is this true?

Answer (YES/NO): NO